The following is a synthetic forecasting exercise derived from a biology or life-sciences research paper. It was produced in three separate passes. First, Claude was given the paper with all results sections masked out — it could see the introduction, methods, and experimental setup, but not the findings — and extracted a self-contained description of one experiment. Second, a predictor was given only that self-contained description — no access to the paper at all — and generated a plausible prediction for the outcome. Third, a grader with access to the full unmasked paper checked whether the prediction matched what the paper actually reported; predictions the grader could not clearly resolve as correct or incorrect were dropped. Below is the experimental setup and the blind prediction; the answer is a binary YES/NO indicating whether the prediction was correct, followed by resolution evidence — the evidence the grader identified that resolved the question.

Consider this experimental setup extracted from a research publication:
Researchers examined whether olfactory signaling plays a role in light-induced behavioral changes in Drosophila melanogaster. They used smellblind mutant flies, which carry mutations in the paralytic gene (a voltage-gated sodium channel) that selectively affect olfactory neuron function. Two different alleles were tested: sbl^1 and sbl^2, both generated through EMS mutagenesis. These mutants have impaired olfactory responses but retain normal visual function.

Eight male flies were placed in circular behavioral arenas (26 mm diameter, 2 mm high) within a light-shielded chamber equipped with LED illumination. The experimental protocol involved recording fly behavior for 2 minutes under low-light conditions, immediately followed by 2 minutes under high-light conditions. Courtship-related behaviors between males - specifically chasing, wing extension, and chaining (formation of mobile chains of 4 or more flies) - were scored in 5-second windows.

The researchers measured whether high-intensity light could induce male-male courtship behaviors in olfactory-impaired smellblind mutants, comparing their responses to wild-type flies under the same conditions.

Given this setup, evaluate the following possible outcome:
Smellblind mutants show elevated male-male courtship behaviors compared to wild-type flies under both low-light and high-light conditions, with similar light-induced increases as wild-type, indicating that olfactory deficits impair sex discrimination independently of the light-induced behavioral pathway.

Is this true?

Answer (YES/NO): NO